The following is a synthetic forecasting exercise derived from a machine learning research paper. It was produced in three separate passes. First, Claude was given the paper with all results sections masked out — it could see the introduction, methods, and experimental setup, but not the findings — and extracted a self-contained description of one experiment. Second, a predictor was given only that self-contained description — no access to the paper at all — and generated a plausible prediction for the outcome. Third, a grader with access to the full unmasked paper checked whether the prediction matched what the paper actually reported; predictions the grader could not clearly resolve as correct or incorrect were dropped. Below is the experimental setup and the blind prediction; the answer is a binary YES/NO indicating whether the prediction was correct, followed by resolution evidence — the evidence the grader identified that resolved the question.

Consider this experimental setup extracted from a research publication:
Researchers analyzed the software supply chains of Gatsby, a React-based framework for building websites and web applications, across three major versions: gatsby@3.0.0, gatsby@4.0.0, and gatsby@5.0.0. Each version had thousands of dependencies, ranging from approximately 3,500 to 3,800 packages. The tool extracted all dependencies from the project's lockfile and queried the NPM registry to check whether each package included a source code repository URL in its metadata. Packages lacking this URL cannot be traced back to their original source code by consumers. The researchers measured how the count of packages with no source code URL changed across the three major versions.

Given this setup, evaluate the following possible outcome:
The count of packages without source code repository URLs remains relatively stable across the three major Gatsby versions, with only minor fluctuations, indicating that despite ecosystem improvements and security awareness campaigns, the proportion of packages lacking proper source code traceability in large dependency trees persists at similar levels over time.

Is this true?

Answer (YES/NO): NO